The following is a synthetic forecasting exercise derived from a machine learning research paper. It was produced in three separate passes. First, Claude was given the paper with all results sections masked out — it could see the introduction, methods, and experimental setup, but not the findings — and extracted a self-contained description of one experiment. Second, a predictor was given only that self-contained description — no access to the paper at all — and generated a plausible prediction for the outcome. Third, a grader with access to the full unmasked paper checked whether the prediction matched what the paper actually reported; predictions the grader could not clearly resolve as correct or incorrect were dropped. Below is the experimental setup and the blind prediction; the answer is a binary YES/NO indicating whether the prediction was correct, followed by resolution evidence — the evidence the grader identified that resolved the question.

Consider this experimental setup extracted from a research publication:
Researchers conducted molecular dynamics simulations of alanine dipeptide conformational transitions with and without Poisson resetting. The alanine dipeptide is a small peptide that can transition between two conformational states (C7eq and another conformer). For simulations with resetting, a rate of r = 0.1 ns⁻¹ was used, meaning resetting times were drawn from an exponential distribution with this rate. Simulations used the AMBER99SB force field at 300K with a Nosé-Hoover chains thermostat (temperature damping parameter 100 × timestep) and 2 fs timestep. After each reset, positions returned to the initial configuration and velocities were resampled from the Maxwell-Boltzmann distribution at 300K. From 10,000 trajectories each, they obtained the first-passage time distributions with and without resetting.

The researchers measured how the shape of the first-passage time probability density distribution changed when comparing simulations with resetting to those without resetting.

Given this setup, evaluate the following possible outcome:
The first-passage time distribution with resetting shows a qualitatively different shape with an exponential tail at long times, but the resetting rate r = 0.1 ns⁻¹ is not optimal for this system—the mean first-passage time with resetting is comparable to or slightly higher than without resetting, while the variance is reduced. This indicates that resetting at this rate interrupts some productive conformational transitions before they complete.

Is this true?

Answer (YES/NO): NO